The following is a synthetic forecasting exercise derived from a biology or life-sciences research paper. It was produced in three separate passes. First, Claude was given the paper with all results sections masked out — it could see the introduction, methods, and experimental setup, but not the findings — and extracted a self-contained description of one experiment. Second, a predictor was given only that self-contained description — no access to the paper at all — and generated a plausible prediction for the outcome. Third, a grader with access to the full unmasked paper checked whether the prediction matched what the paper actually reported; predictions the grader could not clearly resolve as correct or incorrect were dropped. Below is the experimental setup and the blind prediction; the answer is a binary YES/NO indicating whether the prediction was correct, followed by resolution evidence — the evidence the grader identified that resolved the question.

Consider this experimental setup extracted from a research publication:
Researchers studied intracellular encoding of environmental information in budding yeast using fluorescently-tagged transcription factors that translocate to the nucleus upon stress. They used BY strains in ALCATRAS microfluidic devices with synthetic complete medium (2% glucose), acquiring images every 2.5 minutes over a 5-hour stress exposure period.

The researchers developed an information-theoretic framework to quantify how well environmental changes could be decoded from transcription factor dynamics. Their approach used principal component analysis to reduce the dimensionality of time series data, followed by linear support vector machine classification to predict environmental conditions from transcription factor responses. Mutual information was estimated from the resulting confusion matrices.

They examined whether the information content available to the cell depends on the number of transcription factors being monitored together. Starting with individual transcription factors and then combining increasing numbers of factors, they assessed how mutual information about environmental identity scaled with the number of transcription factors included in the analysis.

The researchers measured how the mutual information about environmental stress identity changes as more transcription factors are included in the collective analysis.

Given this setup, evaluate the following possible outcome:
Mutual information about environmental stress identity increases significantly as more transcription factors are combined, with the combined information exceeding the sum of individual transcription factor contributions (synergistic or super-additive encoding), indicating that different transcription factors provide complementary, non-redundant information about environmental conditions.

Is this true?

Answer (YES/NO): NO